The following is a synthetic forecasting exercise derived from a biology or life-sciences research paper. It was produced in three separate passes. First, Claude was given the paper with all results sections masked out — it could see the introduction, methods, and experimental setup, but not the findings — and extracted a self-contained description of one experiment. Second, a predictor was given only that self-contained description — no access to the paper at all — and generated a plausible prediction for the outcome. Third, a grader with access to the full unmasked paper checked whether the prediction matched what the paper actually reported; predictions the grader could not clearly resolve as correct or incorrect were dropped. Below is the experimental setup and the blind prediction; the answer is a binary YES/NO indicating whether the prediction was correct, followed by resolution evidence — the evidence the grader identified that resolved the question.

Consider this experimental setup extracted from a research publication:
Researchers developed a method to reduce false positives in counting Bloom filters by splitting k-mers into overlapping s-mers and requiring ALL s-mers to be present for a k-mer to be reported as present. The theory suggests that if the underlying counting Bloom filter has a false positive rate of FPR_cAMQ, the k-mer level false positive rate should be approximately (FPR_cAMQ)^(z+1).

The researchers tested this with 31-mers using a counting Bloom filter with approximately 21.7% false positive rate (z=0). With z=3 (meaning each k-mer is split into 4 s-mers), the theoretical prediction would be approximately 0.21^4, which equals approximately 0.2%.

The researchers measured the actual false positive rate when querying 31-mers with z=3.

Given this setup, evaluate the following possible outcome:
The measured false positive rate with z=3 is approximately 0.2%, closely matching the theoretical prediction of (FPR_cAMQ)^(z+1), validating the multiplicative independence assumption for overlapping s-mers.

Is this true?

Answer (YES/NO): NO